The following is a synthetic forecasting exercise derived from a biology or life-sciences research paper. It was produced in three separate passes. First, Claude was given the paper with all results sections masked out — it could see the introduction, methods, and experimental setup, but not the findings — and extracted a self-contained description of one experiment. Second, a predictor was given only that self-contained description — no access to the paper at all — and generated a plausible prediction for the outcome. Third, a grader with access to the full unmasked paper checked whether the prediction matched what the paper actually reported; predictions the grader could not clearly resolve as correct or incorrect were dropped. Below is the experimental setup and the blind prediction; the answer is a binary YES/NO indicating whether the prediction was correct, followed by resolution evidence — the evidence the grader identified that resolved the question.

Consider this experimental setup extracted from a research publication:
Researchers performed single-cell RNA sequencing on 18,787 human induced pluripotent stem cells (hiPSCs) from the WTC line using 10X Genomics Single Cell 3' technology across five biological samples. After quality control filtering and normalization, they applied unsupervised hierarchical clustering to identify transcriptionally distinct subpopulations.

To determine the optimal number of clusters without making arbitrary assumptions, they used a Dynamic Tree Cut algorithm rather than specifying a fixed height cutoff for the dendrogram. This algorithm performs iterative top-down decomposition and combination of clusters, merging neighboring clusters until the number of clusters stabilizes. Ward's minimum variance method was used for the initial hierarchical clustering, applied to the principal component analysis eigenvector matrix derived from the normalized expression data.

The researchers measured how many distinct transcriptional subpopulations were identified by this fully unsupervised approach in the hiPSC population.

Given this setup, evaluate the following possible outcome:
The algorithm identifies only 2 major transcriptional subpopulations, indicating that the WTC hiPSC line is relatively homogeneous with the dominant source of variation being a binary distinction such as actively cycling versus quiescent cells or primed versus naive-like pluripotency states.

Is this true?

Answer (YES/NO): NO